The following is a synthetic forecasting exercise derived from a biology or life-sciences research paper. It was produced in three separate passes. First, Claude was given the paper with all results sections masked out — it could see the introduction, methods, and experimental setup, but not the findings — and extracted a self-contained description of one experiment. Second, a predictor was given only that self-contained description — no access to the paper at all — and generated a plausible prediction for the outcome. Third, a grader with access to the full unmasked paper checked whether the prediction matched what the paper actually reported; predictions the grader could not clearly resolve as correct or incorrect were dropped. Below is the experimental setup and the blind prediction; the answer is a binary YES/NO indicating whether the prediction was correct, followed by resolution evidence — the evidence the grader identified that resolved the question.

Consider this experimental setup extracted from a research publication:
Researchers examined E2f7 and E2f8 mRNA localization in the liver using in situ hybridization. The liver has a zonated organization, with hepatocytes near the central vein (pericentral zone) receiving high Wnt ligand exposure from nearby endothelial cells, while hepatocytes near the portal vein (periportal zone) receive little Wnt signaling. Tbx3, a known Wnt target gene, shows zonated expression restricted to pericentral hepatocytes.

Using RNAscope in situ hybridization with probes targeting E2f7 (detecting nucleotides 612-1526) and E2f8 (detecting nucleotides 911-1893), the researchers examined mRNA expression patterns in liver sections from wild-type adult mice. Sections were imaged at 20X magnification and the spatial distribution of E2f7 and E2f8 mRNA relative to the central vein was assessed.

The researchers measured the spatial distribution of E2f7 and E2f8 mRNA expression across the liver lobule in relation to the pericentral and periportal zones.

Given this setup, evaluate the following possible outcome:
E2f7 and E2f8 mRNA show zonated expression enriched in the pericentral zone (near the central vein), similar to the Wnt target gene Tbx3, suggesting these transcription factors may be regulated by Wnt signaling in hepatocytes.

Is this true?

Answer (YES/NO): NO